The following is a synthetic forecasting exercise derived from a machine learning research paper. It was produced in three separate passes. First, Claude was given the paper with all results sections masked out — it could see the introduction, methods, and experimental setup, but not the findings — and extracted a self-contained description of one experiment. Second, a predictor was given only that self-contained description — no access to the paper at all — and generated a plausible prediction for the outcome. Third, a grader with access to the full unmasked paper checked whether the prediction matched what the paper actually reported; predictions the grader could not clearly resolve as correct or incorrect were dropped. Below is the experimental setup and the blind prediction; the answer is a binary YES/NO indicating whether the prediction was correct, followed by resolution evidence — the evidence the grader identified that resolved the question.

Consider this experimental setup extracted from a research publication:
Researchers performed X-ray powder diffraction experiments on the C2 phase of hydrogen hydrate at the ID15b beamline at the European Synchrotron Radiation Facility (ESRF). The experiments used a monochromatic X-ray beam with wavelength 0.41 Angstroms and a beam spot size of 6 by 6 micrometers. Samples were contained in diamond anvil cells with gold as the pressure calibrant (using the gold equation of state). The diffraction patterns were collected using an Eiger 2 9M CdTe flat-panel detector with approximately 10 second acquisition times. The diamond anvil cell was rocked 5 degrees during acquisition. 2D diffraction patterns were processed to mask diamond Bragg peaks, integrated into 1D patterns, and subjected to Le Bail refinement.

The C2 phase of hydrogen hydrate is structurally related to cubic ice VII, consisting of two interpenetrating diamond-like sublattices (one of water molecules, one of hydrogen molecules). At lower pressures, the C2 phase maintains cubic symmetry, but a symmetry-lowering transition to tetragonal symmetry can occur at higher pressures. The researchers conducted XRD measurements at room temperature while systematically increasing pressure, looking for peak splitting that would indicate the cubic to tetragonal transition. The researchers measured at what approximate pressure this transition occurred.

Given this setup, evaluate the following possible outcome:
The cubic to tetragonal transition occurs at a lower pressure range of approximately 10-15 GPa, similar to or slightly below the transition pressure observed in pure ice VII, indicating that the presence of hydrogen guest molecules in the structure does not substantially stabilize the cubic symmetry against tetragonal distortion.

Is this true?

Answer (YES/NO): NO